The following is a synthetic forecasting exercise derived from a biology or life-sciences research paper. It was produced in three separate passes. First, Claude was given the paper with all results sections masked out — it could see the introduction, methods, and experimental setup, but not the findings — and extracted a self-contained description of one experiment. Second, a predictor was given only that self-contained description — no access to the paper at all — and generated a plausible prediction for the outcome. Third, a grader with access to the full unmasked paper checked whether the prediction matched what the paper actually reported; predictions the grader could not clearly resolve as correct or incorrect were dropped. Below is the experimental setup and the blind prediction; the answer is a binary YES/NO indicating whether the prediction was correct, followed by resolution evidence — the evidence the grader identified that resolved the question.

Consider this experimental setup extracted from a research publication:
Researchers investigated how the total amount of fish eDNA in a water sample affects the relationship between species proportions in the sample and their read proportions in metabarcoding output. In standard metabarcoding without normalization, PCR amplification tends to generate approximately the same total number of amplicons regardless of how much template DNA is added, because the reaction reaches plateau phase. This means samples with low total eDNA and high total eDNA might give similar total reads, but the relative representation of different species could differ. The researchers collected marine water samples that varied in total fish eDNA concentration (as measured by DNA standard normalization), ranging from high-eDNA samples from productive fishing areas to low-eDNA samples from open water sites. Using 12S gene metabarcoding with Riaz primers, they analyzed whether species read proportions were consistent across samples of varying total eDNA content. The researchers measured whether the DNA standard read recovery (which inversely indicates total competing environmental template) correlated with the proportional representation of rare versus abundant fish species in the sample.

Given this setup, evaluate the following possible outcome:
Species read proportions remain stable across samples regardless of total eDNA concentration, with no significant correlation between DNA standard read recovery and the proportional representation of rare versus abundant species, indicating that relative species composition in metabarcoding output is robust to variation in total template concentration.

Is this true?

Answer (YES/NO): YES